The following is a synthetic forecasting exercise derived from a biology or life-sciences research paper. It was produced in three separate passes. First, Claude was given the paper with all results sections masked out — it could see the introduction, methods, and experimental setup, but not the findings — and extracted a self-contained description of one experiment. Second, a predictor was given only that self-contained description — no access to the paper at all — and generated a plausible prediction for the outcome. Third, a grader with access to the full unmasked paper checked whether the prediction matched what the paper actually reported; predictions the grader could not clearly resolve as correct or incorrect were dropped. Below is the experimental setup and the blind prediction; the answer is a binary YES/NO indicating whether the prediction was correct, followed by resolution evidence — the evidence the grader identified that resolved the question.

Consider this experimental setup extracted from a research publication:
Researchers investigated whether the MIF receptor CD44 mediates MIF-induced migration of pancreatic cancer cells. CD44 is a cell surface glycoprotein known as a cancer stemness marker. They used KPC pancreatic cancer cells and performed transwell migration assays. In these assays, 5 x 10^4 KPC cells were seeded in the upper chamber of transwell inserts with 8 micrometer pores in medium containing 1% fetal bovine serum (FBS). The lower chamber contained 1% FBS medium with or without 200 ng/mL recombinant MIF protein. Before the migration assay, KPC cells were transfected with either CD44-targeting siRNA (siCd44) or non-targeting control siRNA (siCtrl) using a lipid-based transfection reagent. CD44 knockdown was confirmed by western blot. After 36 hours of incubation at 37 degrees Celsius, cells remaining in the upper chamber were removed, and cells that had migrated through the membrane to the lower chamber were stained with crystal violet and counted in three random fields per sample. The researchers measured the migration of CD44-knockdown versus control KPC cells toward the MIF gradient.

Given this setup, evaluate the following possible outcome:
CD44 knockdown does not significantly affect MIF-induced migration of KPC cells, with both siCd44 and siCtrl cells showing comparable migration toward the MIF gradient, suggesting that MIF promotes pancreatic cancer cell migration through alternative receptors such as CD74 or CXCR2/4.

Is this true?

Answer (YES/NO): NO